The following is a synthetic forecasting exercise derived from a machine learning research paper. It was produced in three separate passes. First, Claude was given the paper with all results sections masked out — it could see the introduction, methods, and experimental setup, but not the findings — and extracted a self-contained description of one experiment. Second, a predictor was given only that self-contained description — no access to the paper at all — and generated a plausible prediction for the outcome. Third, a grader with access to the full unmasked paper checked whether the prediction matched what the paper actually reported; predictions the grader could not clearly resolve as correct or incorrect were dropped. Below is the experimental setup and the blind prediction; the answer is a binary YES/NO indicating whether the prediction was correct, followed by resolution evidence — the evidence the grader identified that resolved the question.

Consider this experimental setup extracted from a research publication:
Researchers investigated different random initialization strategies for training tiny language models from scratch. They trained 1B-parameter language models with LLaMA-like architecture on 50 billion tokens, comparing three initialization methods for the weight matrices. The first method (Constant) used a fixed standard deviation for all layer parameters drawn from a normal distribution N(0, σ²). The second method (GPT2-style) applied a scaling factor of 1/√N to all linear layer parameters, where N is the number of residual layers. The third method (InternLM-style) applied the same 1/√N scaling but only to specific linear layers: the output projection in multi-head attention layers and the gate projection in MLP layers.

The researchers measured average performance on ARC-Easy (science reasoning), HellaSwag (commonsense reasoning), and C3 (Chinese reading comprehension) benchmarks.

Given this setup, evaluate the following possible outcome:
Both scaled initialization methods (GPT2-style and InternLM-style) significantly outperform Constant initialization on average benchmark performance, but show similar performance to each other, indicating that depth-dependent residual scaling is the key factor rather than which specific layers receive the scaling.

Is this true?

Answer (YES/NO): NO